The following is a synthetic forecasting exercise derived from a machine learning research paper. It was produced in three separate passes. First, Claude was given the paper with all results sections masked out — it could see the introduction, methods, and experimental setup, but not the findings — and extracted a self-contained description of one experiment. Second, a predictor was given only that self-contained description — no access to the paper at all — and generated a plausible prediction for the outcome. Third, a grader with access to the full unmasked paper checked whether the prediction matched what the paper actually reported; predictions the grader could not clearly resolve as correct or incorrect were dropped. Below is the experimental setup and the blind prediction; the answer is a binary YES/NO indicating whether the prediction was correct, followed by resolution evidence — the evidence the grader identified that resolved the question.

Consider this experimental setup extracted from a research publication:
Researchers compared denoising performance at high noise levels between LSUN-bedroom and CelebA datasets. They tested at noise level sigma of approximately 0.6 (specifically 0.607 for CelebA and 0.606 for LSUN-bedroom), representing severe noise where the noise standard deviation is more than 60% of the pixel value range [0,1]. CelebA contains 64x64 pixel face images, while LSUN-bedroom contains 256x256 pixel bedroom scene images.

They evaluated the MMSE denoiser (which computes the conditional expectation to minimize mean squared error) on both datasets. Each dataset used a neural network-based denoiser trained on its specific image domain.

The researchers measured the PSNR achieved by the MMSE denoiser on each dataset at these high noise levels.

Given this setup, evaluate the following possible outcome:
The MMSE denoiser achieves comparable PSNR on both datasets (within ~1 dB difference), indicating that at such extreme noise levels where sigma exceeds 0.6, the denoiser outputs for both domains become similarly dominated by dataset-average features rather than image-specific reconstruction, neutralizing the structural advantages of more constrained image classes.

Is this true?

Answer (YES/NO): YES